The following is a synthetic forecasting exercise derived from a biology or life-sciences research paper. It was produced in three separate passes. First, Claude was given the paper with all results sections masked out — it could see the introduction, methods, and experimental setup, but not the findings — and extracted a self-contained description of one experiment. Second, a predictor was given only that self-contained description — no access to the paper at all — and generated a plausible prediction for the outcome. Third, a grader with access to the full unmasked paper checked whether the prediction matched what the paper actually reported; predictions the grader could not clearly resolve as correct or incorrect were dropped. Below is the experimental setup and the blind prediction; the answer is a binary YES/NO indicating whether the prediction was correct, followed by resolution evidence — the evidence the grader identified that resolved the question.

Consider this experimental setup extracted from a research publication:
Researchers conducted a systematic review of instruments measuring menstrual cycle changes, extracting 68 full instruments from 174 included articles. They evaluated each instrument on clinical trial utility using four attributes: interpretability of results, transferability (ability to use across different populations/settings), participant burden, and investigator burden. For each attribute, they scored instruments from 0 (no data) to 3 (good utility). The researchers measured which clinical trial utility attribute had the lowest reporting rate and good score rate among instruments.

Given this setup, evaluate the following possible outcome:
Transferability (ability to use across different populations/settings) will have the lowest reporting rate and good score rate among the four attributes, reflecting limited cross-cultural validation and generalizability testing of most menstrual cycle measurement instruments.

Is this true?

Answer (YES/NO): YES